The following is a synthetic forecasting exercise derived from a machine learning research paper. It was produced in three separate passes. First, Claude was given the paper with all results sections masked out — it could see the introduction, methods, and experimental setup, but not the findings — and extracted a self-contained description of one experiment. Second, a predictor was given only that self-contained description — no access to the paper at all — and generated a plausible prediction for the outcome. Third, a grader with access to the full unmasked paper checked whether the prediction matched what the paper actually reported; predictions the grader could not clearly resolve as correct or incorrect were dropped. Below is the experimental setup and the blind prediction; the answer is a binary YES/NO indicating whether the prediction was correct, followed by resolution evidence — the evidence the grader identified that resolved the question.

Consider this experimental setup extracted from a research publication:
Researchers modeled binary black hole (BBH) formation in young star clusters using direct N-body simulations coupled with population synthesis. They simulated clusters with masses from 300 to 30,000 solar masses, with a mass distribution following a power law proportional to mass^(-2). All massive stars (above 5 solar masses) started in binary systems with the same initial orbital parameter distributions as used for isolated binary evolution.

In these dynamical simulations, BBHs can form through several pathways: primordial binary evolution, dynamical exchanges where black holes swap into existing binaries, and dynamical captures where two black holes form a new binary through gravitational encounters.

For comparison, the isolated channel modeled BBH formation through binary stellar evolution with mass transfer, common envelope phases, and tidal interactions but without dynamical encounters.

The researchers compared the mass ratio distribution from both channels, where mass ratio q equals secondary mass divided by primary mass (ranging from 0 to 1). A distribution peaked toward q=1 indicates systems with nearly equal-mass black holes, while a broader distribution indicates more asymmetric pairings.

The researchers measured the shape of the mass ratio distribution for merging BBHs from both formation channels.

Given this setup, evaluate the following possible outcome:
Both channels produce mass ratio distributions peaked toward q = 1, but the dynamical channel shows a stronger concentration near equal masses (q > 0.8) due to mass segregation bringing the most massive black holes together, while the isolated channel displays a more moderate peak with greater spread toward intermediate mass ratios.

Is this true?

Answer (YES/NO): NO